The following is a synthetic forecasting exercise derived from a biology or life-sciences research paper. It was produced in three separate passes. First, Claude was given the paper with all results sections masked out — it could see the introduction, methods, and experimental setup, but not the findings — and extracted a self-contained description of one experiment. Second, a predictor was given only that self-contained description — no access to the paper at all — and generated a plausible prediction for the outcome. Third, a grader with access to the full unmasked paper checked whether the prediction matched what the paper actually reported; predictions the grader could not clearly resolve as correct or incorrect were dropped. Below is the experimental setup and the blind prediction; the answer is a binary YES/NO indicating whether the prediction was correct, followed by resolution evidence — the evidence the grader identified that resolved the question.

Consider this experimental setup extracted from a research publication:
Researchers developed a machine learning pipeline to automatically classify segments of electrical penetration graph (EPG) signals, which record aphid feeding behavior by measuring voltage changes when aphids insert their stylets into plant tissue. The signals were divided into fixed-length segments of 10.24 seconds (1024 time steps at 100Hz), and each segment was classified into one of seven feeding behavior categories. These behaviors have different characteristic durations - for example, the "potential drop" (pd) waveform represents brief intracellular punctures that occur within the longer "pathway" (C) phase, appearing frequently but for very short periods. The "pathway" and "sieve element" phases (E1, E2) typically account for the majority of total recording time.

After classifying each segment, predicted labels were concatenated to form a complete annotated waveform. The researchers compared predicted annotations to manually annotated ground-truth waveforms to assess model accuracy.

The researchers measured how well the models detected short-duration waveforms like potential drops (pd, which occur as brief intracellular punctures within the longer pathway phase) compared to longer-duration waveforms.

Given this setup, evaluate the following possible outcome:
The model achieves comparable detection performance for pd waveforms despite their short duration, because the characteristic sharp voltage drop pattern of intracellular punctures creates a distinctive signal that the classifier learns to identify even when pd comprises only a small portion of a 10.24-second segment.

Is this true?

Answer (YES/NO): NO